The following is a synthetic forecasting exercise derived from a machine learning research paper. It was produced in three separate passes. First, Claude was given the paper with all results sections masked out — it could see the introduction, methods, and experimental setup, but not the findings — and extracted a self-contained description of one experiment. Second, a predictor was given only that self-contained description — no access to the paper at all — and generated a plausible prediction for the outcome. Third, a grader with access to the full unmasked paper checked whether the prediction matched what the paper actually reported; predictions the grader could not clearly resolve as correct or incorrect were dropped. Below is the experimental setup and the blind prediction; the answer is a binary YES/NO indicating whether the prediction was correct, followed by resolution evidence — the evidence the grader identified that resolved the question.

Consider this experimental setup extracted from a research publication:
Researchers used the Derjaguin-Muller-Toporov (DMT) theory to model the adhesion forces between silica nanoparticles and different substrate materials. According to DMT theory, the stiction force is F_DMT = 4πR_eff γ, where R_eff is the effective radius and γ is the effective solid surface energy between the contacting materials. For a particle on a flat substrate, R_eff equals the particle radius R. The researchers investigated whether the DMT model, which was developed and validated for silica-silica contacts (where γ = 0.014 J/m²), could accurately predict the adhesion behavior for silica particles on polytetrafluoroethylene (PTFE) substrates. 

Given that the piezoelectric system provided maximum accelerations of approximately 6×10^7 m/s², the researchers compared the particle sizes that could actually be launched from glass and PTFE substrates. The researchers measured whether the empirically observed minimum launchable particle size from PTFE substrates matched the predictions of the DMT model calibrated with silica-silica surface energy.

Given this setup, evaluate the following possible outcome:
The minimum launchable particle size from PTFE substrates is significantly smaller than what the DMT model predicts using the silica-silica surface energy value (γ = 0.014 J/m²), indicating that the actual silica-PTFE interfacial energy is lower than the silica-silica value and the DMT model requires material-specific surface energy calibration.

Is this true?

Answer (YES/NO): YES